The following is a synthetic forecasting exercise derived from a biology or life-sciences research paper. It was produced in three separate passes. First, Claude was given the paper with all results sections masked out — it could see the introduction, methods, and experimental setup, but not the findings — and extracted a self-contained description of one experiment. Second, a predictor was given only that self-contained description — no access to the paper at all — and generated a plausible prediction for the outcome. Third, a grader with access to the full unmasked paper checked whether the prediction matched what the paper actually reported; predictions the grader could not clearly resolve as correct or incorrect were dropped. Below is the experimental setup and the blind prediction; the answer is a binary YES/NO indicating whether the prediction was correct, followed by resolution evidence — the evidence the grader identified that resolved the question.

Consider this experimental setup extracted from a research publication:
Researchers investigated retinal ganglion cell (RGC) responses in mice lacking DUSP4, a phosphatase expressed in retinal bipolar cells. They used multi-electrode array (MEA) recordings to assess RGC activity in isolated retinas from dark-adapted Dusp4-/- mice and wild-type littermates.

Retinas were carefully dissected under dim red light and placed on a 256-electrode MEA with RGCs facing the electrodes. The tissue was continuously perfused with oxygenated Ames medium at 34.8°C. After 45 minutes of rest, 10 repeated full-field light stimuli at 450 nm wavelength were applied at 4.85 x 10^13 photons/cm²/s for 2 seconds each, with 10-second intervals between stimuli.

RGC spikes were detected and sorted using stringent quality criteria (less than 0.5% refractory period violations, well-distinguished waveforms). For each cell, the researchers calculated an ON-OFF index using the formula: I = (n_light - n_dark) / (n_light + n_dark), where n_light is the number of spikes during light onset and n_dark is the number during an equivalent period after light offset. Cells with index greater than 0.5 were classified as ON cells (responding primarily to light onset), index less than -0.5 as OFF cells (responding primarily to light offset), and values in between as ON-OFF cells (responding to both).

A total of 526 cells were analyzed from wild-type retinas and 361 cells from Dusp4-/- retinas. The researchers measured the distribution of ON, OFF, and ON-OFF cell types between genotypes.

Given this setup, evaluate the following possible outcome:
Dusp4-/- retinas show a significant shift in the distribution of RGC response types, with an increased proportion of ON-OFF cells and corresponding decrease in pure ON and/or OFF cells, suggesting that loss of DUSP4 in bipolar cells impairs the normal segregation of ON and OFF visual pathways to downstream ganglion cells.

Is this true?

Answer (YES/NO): NO